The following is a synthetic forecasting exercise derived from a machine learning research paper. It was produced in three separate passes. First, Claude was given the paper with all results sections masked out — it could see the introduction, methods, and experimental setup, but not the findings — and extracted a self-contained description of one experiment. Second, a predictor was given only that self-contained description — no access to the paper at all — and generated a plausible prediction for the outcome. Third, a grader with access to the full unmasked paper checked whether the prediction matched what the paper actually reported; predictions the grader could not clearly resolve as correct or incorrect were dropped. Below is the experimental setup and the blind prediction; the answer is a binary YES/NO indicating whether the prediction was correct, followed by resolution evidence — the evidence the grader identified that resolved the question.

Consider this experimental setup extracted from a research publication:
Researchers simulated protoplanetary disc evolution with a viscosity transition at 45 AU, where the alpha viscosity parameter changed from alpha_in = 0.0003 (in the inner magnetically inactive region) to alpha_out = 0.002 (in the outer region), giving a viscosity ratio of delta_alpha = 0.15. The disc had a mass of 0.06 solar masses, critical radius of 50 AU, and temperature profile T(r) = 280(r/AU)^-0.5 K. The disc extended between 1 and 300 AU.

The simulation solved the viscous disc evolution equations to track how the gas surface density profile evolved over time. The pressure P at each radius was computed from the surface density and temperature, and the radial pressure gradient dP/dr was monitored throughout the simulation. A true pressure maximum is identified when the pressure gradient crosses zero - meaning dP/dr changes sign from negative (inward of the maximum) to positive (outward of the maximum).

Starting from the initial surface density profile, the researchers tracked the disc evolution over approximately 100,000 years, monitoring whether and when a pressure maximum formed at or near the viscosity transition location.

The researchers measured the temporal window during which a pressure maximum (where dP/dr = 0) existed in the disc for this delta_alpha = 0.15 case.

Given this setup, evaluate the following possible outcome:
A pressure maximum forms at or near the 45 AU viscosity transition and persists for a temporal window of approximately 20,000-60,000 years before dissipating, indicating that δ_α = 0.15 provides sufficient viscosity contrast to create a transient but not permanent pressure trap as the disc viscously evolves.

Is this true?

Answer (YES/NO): YES